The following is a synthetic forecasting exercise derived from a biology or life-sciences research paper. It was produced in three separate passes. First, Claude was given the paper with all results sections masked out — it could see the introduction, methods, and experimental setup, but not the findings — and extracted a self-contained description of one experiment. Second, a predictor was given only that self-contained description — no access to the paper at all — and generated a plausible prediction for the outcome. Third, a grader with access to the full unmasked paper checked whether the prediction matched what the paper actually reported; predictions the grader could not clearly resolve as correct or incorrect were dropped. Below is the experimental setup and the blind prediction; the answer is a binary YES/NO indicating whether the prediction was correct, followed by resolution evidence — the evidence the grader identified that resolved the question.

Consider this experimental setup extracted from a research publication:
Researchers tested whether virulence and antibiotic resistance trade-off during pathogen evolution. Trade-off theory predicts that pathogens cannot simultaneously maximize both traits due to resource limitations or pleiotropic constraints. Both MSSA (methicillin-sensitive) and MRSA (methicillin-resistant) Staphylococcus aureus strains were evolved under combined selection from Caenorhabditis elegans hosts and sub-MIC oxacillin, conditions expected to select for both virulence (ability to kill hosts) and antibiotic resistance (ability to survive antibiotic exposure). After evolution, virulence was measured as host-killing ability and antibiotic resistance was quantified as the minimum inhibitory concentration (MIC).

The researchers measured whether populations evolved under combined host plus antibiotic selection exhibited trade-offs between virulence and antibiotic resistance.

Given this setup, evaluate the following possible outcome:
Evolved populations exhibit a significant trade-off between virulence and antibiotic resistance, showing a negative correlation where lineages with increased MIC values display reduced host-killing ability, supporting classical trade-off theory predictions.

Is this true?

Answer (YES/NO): NO